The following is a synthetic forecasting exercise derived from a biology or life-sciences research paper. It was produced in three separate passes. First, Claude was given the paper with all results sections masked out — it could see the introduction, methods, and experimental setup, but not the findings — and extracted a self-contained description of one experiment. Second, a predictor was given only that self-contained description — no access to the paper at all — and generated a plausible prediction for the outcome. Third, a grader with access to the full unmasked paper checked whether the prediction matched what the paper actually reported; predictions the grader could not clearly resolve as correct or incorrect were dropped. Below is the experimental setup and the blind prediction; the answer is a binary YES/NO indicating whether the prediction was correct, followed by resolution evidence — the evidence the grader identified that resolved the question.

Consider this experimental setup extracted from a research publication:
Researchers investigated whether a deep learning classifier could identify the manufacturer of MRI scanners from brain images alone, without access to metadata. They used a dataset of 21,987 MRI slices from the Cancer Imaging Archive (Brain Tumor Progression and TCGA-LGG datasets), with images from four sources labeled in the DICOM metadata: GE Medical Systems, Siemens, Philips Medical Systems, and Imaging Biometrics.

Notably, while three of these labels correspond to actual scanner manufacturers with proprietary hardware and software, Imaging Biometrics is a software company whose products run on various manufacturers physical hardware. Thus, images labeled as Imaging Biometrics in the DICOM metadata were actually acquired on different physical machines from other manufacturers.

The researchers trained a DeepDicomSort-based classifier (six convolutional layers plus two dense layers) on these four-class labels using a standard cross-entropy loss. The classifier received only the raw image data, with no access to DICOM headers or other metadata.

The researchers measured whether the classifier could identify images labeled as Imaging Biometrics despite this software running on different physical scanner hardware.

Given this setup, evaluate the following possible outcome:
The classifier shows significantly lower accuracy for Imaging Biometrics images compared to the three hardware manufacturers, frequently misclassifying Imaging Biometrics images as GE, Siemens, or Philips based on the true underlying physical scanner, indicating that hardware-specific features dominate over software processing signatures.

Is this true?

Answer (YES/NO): NO